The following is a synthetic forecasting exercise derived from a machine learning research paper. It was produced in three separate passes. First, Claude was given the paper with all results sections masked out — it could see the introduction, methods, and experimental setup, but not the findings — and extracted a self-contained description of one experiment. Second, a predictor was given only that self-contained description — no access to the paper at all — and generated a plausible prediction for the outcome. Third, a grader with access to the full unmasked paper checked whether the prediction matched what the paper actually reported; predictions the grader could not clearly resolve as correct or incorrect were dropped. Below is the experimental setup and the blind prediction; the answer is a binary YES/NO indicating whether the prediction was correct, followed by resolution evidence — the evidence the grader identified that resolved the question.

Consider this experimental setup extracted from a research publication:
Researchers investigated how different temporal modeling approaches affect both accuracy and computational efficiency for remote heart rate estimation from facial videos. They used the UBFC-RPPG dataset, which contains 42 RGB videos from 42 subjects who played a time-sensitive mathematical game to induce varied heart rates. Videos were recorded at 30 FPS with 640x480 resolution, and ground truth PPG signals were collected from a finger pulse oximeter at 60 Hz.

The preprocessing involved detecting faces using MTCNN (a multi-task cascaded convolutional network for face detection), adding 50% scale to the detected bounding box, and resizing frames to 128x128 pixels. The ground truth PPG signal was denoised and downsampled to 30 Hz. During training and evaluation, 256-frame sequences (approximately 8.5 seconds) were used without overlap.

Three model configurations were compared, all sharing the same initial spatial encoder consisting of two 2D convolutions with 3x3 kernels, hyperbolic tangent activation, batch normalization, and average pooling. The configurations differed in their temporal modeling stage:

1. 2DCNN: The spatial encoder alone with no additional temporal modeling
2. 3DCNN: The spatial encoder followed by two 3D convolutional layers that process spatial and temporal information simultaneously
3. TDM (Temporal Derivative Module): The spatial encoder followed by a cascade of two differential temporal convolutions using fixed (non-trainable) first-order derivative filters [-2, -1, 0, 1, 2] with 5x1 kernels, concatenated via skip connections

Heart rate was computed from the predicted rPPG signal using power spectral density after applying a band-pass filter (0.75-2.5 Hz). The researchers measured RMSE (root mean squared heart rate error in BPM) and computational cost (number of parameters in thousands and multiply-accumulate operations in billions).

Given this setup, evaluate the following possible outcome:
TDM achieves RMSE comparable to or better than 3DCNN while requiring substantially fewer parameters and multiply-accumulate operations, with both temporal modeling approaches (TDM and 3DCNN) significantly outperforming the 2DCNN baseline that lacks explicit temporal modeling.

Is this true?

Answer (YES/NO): YES